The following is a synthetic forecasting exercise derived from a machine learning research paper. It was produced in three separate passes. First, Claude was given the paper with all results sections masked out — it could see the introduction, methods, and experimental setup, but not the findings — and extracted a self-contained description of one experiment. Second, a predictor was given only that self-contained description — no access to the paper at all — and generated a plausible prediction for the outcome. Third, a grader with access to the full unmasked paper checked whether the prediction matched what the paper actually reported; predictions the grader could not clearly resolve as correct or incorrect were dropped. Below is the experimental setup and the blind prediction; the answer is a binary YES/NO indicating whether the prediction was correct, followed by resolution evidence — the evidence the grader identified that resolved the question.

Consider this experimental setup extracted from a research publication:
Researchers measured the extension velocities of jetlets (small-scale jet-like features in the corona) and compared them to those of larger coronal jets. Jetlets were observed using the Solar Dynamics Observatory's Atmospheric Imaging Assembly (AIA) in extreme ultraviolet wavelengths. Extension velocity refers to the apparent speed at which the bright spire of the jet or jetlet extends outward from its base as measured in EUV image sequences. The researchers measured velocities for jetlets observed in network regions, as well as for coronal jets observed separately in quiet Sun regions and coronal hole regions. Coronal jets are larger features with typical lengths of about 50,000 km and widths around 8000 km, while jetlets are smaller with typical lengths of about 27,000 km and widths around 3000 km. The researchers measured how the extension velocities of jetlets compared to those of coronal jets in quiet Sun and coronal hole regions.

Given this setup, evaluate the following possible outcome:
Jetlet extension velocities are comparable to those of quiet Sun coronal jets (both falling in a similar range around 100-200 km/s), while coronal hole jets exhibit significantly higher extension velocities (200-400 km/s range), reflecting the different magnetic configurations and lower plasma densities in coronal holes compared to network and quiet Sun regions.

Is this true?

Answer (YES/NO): NO